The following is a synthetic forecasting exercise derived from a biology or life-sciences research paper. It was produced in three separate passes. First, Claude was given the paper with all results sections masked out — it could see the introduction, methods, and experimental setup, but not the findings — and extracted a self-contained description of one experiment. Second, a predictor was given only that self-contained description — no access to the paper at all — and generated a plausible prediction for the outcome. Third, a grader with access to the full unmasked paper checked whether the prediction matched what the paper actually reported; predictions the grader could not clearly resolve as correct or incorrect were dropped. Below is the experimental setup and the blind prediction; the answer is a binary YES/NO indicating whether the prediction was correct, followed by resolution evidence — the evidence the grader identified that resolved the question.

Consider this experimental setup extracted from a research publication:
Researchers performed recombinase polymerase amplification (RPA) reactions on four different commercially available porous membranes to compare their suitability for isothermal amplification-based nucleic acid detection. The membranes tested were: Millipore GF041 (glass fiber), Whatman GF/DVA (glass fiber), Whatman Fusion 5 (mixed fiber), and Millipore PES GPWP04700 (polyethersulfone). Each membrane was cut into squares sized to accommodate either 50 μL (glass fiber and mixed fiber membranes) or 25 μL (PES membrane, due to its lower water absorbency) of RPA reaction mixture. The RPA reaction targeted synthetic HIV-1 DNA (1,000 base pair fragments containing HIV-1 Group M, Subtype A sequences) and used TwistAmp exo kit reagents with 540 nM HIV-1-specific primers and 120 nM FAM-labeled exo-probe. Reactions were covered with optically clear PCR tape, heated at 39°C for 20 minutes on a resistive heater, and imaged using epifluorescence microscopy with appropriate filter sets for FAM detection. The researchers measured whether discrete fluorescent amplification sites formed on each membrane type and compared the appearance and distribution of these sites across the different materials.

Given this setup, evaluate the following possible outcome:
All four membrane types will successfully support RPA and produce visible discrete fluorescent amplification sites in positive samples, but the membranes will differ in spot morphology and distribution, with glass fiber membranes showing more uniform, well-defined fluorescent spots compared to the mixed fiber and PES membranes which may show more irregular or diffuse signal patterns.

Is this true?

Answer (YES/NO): NO